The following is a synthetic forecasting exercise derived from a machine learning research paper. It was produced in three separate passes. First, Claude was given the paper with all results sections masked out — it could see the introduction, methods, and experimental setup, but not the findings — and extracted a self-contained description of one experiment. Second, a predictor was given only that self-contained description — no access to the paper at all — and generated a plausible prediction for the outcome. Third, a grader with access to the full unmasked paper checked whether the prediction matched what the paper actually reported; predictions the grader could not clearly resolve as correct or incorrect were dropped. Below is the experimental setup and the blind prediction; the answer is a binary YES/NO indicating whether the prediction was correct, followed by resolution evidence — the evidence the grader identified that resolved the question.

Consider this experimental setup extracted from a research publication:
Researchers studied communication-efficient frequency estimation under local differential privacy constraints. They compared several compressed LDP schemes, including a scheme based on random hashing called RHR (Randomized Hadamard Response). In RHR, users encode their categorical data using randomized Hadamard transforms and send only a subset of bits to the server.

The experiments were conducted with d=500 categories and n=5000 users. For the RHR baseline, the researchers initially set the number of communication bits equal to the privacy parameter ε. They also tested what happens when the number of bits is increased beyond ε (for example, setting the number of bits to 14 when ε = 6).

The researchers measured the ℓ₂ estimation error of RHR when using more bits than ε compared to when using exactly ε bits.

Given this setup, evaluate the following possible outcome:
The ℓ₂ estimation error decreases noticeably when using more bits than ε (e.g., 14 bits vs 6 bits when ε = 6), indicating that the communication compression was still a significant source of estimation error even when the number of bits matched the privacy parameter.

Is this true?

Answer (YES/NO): NO